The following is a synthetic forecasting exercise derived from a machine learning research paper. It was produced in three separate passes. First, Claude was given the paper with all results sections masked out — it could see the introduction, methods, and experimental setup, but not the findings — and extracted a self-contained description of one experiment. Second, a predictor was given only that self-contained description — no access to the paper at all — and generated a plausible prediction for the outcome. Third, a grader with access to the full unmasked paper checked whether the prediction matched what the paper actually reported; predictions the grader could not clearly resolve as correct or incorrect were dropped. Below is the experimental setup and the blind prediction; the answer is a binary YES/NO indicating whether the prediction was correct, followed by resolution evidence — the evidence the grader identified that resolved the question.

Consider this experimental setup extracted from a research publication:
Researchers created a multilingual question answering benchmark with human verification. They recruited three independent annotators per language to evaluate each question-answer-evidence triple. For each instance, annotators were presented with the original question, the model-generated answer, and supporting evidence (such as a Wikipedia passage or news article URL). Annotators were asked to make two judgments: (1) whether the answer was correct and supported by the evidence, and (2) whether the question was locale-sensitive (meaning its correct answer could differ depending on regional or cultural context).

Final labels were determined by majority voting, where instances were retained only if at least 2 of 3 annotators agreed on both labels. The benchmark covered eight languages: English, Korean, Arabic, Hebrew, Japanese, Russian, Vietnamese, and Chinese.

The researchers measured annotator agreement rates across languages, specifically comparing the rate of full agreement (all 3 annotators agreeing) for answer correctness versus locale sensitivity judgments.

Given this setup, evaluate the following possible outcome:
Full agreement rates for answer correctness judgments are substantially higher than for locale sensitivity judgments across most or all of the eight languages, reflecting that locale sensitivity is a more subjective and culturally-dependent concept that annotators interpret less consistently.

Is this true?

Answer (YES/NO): YES